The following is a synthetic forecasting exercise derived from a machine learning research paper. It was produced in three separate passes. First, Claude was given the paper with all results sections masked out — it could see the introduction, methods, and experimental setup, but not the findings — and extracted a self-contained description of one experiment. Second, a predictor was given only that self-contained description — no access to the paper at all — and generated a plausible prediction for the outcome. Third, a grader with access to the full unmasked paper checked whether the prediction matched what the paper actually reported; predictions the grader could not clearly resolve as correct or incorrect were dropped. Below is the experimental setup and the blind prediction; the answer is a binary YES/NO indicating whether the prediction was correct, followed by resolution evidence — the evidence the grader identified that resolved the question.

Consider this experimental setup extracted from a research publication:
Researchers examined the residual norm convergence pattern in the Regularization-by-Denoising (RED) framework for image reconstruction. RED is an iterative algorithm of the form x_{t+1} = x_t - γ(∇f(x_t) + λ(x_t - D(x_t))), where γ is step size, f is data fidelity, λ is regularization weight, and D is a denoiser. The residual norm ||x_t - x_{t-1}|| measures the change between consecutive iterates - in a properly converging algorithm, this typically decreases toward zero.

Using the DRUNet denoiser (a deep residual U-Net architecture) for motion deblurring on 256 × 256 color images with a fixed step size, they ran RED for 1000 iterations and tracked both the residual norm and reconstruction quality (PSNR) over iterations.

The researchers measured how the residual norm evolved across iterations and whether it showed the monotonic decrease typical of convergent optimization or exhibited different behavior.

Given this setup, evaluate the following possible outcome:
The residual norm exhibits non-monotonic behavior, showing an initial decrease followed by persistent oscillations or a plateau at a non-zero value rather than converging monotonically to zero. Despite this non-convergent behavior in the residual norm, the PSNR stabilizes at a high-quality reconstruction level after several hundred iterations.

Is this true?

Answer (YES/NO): NO